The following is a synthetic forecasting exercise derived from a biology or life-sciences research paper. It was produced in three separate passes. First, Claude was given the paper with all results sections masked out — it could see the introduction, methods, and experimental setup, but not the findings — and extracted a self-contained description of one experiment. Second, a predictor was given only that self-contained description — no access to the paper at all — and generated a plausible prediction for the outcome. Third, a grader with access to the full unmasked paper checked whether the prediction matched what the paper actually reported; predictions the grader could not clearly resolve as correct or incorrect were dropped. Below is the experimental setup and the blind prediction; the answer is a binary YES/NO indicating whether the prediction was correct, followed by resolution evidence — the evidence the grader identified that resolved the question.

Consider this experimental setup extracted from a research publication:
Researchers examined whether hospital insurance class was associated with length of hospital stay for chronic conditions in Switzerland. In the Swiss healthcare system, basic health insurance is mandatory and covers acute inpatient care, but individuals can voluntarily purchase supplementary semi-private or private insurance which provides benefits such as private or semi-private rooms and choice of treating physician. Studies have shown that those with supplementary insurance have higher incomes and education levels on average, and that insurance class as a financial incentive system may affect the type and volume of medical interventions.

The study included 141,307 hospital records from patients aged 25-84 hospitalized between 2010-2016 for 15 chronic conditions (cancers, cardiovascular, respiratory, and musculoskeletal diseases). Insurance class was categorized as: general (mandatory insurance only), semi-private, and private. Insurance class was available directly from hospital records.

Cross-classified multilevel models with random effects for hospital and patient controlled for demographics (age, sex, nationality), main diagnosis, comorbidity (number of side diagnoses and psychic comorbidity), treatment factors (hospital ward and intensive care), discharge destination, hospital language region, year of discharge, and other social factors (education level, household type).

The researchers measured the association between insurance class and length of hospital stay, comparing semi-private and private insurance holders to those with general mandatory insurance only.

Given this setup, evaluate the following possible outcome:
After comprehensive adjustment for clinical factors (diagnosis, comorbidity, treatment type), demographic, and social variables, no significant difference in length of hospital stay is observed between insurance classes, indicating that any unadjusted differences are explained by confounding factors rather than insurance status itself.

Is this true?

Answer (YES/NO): NO